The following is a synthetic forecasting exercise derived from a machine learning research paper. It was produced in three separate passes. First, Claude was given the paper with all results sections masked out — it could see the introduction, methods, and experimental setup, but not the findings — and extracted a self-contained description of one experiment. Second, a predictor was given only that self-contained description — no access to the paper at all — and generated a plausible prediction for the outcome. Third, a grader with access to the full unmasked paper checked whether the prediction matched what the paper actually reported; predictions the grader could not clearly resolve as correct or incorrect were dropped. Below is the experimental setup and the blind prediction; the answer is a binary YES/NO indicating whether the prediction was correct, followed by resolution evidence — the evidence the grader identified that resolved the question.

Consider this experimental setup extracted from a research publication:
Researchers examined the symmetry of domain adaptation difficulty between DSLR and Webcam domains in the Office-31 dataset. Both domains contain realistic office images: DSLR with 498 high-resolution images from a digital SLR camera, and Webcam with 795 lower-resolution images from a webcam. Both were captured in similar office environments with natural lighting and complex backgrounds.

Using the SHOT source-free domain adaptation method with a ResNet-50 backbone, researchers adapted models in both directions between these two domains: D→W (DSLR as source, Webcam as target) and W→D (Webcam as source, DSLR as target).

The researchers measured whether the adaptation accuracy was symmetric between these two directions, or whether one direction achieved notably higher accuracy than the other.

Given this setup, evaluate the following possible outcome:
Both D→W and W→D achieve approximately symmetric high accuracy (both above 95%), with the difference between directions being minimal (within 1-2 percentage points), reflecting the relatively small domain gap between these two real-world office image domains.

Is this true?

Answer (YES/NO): YES